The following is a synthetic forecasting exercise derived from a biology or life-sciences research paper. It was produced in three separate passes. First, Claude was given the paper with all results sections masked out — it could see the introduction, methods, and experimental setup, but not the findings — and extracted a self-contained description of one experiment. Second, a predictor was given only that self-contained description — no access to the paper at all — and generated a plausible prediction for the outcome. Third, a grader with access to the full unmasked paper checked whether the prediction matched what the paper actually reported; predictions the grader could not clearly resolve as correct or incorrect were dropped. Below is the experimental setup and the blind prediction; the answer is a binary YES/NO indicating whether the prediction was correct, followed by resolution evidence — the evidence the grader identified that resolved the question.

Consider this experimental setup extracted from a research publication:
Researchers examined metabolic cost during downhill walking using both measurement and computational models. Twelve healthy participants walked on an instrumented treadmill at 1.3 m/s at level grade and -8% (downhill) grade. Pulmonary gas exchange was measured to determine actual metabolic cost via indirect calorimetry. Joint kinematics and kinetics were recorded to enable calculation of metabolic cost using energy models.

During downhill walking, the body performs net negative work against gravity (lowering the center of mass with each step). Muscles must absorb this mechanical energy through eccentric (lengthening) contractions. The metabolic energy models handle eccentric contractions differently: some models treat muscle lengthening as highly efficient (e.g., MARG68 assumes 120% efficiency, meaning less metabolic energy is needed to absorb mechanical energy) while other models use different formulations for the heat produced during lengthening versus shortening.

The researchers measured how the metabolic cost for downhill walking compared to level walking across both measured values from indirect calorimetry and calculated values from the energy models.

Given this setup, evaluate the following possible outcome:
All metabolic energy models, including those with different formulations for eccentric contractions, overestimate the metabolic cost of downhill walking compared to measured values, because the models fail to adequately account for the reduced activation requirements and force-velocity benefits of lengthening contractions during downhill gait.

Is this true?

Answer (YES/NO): NO